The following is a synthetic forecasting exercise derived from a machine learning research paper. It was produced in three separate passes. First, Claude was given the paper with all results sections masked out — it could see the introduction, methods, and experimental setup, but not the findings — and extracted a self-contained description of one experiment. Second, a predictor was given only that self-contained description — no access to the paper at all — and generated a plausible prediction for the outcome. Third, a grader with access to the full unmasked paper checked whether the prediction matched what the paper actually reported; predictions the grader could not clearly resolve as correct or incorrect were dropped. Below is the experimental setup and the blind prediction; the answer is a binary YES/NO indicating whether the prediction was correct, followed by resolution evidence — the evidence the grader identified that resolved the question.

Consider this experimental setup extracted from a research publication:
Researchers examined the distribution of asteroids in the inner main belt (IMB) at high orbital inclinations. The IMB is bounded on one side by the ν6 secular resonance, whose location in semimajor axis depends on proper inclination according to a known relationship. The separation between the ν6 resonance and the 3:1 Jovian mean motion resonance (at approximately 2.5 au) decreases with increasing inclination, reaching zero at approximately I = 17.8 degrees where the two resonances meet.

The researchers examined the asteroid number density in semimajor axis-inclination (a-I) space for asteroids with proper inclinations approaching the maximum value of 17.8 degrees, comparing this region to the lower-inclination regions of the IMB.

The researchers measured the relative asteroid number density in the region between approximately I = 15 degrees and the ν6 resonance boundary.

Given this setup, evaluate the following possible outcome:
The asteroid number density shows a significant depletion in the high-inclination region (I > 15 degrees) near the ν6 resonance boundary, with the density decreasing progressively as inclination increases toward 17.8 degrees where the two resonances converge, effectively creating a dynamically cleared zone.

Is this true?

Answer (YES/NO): YES